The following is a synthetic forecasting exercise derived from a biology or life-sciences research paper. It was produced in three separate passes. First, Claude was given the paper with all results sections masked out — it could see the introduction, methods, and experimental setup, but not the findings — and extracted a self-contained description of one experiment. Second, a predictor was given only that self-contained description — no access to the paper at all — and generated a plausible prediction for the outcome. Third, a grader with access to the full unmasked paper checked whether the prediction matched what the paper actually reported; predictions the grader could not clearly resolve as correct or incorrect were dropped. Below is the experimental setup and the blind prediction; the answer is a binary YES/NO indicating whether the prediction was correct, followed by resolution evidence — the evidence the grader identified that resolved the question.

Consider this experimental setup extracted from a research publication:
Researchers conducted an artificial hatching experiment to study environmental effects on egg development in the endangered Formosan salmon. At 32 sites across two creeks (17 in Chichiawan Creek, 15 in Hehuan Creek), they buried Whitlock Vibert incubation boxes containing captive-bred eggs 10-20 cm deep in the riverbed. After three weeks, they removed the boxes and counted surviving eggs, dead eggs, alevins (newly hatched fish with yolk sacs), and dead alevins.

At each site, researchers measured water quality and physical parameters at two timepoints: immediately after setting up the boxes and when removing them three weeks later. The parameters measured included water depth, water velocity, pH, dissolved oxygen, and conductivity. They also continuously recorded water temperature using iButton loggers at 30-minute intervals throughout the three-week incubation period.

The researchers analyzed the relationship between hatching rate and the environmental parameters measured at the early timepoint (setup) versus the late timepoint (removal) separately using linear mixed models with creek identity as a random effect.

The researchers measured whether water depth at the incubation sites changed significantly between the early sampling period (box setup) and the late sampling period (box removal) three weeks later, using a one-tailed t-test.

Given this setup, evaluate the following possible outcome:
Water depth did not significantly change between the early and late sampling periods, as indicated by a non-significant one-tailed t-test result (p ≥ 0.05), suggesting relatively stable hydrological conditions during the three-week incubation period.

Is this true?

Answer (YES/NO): NO